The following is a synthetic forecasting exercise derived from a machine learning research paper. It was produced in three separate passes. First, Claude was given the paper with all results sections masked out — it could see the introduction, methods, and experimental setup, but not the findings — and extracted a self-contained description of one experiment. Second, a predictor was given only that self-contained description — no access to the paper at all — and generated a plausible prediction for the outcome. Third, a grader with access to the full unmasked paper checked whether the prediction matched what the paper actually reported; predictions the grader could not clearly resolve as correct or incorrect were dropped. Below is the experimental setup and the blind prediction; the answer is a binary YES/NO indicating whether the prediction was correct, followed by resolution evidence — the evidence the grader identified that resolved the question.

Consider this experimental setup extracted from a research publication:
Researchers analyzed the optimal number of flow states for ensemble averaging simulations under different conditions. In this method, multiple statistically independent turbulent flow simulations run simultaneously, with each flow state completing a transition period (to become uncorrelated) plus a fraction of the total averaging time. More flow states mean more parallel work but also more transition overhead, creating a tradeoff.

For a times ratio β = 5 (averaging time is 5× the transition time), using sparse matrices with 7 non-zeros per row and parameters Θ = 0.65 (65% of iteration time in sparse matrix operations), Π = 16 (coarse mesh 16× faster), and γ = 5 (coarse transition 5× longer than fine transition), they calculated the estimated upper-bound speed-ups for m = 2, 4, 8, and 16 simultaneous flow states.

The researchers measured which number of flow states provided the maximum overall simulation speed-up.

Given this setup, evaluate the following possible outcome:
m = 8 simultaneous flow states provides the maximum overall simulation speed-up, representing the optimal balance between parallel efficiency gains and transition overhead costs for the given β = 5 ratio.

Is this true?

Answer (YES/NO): NO